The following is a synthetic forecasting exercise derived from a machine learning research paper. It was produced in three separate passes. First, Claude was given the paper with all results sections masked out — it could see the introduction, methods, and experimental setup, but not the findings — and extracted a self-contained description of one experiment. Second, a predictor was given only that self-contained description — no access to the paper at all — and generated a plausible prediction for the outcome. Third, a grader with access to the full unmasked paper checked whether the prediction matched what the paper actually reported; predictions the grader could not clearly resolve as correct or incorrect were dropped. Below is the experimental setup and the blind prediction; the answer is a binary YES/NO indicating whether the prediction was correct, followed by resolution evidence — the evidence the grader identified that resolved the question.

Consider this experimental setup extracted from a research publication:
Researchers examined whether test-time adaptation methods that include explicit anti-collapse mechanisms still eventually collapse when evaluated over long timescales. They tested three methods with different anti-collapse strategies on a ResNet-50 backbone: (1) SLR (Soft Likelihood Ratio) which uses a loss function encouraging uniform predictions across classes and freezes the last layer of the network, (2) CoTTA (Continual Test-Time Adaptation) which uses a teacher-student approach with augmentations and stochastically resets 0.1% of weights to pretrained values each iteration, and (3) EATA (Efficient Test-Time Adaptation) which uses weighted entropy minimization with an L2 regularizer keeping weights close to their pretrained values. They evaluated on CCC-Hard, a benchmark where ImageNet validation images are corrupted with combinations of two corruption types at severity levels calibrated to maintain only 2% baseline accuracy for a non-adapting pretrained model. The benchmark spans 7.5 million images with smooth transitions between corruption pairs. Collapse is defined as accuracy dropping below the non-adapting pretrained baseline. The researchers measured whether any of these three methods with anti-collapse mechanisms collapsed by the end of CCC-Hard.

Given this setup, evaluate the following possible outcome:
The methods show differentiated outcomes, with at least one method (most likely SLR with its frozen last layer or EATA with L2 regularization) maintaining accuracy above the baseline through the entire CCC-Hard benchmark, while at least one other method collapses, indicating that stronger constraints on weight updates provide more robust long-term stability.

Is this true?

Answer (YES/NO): YES